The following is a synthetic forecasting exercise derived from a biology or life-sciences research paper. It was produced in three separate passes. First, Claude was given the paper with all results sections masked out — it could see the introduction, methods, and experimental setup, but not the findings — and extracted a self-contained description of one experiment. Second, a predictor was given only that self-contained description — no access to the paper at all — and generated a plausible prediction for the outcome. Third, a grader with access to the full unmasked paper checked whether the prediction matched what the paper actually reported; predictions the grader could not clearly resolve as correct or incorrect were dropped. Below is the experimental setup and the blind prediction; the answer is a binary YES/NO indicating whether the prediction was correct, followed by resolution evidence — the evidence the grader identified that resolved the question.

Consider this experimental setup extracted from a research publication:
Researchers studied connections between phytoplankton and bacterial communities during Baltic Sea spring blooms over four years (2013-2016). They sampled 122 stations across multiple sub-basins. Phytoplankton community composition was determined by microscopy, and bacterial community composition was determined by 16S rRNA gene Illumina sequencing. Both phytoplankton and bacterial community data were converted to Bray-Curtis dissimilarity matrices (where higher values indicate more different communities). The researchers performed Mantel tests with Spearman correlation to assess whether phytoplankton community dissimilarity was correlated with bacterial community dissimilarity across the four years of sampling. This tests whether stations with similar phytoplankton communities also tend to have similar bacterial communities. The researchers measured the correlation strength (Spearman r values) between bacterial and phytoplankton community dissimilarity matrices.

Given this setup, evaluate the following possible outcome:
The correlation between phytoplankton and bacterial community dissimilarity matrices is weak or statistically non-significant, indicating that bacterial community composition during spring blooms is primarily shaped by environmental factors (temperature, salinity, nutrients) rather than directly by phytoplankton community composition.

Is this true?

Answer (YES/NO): NO